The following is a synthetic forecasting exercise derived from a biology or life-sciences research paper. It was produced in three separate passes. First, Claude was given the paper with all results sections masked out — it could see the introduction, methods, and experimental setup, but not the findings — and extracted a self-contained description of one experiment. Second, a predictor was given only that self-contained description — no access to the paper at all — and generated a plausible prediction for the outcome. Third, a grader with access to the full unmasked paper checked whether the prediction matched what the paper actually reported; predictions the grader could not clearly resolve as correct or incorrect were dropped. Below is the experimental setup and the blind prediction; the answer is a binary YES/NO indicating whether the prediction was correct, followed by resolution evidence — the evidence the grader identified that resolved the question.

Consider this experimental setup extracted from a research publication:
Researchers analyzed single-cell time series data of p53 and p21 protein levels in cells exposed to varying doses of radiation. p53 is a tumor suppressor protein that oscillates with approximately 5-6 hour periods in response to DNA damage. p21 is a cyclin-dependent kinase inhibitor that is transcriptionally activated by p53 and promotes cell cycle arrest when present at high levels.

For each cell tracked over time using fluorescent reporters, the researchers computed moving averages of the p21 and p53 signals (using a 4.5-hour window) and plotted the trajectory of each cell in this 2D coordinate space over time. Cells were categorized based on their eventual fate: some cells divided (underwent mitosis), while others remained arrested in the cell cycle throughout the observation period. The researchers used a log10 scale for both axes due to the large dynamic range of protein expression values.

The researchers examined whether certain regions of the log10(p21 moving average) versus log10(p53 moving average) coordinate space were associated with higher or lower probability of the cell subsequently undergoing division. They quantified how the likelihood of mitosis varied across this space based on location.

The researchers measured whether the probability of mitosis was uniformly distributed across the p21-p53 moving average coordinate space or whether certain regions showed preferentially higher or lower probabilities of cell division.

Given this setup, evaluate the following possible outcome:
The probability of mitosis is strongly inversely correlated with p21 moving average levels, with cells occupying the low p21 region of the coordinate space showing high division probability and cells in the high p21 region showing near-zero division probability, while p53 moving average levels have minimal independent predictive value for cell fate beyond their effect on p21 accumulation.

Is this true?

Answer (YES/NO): YES